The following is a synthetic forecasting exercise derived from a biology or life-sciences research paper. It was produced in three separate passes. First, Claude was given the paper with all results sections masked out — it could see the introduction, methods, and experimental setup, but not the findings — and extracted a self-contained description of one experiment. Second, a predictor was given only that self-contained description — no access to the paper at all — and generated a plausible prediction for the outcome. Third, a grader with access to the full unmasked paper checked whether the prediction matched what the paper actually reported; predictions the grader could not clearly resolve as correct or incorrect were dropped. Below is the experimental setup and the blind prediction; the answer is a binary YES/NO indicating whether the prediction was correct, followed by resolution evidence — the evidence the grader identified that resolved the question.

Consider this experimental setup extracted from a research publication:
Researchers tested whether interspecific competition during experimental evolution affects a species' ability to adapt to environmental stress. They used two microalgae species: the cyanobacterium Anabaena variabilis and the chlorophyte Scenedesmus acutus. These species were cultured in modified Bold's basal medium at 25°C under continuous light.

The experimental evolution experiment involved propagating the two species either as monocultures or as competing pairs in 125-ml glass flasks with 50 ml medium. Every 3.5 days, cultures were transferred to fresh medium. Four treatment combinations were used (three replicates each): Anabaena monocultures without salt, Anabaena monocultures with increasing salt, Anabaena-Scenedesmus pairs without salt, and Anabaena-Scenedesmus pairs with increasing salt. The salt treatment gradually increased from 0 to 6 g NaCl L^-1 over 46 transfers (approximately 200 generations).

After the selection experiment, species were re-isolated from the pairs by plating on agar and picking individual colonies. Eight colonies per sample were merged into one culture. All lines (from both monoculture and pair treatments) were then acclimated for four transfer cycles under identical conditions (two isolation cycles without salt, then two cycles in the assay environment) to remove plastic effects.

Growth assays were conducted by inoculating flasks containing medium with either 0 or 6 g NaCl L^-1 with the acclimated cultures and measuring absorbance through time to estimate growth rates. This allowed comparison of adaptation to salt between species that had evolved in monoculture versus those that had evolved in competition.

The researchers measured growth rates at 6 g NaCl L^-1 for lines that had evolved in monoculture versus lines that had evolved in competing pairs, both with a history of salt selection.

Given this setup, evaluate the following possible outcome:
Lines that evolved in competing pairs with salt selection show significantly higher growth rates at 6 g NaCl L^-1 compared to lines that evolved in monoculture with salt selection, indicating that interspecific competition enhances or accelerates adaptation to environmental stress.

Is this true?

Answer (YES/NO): NO